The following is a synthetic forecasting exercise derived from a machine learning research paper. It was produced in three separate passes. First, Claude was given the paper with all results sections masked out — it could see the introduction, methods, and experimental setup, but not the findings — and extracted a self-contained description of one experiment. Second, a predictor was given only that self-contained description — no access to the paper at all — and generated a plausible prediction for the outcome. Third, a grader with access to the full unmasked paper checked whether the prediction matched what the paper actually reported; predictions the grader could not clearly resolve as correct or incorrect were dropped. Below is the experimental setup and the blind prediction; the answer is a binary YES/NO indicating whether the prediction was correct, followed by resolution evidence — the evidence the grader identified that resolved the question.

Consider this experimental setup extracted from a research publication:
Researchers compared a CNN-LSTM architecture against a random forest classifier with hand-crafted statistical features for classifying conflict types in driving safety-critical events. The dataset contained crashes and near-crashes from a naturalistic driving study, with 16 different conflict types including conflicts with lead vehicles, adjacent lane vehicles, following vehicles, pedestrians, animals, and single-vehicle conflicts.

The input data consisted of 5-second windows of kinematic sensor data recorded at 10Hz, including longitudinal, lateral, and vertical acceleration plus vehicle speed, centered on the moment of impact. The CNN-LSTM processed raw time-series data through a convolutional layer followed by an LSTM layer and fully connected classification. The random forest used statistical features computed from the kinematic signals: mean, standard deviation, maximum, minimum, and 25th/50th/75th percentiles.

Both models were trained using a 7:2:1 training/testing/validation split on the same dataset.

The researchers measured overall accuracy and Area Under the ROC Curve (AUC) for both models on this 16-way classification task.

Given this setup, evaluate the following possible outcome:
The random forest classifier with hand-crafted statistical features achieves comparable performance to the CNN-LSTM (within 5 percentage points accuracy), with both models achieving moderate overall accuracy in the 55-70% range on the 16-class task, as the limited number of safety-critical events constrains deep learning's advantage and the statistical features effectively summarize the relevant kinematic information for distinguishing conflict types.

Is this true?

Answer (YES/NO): YES